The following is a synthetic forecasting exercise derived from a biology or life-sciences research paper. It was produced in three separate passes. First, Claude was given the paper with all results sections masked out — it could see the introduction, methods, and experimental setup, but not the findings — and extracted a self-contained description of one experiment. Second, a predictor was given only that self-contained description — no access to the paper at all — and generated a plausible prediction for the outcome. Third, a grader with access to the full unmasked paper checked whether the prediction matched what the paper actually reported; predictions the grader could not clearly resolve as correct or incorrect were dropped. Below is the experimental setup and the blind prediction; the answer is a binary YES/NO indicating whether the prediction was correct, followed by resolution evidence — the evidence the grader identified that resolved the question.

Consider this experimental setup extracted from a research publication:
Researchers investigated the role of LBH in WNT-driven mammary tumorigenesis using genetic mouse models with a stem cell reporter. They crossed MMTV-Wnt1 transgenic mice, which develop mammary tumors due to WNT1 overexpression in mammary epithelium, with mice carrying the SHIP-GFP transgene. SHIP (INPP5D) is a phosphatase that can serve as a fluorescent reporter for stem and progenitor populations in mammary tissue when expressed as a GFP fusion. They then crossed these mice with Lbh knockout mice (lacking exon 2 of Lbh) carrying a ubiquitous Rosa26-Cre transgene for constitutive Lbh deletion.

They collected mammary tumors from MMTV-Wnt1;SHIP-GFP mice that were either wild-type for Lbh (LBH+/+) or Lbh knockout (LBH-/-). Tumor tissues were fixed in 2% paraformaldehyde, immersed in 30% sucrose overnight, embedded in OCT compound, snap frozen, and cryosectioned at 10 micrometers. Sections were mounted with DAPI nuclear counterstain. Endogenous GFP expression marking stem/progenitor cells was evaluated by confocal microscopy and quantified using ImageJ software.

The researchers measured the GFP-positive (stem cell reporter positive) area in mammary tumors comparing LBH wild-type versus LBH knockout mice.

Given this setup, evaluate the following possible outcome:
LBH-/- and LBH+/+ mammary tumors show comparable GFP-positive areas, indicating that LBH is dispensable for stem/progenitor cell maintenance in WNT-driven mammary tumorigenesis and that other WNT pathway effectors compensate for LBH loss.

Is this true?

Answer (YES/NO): NO